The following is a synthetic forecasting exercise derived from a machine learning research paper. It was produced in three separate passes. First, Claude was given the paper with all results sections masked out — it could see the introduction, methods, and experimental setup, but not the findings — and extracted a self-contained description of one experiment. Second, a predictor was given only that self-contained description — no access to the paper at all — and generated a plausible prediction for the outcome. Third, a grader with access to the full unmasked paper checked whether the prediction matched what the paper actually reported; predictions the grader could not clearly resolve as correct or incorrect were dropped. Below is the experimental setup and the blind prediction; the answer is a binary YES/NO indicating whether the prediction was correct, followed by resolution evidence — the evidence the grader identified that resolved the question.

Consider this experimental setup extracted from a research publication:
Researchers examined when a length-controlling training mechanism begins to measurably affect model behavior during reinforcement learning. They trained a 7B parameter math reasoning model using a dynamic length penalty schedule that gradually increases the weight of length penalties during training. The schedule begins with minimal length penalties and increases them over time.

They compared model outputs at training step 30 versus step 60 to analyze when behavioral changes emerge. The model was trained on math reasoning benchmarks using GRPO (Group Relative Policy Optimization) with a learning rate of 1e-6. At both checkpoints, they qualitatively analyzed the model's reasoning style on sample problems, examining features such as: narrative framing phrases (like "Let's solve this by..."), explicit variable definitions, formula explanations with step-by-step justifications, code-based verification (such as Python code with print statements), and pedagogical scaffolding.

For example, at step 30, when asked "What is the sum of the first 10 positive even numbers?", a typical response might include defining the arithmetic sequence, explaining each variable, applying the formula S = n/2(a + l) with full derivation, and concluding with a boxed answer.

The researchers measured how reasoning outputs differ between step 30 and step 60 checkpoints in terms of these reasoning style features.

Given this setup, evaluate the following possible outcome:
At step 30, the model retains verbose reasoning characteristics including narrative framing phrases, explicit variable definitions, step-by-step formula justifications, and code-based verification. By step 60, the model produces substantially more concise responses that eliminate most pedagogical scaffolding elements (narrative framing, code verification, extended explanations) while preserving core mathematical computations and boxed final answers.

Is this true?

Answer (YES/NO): YES